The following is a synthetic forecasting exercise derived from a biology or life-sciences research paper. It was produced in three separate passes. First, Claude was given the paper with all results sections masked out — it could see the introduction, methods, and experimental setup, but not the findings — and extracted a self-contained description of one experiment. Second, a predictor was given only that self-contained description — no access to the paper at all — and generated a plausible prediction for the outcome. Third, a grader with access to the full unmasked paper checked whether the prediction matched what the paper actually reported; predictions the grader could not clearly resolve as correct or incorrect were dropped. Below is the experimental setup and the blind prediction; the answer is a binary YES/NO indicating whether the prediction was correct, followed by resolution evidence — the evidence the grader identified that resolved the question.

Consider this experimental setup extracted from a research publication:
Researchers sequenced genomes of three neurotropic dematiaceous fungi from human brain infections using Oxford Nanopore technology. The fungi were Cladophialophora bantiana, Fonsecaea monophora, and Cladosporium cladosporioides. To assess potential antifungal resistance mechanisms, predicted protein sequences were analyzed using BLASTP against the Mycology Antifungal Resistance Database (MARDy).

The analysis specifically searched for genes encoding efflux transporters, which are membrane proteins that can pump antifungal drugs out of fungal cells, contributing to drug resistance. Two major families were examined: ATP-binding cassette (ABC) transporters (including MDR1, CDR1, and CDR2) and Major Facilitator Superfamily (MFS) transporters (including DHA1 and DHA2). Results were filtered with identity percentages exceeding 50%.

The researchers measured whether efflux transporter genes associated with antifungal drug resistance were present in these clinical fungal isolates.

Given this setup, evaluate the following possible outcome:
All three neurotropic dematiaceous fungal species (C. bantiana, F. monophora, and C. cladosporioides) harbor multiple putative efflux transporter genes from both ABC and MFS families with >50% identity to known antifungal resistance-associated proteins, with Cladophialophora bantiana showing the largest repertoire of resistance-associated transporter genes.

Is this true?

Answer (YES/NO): YES